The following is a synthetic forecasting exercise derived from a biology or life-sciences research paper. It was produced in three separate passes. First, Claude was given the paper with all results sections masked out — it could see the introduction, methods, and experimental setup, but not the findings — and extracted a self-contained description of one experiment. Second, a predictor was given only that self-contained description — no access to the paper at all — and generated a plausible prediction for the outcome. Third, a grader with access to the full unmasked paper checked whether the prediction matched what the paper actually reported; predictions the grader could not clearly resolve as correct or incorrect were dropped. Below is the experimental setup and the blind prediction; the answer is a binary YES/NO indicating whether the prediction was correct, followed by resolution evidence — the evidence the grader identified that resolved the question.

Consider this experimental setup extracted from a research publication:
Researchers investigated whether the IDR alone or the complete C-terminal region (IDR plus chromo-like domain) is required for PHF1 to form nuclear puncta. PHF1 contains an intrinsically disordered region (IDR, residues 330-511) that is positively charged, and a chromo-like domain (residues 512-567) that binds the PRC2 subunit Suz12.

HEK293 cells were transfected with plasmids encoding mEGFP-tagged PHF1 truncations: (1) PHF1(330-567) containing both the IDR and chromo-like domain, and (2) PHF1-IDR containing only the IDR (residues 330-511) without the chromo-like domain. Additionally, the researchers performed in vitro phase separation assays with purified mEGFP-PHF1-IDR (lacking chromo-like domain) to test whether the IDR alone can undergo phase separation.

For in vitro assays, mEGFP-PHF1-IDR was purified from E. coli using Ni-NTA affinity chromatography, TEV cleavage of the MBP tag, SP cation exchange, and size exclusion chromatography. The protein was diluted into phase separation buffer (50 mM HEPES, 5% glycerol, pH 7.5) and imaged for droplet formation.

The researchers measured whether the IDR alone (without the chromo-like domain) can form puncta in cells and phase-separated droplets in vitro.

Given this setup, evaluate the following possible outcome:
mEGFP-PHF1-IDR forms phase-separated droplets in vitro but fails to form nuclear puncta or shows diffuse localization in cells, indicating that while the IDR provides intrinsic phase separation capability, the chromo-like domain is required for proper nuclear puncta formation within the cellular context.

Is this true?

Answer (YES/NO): NO